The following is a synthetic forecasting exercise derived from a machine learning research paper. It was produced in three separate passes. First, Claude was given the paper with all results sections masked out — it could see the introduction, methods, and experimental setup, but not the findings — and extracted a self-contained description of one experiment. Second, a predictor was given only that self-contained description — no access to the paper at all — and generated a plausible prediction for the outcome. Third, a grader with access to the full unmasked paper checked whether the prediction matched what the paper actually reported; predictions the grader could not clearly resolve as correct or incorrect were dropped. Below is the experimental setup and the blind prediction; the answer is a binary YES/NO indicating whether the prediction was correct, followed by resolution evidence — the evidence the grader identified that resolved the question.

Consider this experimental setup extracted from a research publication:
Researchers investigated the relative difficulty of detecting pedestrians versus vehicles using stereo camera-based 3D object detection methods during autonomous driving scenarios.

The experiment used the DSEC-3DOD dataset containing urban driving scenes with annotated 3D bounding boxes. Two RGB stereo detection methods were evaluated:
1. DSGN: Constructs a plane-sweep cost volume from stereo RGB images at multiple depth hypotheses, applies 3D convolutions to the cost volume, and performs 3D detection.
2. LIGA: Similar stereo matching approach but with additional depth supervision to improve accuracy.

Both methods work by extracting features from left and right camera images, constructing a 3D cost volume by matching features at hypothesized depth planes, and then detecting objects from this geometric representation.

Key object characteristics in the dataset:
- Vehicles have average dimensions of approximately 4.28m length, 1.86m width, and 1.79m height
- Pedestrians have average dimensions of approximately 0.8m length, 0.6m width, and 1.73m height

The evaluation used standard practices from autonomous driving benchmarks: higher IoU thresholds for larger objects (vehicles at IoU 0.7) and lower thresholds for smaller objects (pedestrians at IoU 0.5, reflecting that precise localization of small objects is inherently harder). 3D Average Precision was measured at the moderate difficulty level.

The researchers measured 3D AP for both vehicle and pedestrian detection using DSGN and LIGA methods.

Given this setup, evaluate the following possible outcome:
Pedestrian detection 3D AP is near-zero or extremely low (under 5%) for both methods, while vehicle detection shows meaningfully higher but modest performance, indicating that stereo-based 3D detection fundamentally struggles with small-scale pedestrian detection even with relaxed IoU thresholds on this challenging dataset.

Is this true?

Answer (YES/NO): YES